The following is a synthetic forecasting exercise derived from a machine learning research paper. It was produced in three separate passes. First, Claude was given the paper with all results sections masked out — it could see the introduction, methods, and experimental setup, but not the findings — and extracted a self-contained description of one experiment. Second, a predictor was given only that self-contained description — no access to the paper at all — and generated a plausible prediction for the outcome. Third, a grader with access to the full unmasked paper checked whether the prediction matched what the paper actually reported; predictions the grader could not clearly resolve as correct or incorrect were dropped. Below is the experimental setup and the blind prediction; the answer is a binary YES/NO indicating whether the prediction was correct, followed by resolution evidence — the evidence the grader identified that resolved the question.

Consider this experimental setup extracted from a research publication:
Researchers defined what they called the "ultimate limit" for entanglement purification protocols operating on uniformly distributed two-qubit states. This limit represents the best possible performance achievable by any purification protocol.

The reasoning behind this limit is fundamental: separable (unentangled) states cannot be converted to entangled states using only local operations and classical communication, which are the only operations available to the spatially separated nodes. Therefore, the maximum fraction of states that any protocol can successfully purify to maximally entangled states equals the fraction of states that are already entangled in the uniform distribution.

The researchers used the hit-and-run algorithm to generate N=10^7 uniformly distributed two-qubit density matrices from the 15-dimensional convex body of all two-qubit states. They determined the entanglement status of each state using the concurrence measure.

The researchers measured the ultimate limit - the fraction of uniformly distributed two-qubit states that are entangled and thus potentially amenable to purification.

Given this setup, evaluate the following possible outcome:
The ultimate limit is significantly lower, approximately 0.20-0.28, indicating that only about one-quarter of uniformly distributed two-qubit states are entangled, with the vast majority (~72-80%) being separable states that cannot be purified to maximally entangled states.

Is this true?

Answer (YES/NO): NO